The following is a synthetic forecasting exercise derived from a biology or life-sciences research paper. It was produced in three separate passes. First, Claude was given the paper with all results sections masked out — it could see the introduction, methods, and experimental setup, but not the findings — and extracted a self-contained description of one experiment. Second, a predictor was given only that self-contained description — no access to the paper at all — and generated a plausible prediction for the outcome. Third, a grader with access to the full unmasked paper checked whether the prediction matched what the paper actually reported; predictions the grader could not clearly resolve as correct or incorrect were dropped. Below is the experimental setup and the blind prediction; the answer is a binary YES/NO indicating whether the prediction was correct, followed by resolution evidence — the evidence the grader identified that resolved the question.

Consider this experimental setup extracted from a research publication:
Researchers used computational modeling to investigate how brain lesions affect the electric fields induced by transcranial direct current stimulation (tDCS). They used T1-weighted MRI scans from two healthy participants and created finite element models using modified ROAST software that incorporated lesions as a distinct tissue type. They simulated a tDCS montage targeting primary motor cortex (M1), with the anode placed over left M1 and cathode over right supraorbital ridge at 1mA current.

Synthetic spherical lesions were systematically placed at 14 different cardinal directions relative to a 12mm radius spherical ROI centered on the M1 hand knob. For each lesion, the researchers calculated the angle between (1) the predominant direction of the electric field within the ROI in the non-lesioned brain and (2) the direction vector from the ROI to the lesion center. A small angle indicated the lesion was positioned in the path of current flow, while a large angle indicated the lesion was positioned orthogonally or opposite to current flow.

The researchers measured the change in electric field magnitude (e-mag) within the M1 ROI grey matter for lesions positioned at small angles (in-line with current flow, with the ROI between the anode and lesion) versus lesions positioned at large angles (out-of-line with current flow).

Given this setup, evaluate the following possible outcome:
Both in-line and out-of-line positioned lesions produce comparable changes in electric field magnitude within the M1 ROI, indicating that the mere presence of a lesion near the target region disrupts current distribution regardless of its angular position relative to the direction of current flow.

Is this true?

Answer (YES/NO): NO